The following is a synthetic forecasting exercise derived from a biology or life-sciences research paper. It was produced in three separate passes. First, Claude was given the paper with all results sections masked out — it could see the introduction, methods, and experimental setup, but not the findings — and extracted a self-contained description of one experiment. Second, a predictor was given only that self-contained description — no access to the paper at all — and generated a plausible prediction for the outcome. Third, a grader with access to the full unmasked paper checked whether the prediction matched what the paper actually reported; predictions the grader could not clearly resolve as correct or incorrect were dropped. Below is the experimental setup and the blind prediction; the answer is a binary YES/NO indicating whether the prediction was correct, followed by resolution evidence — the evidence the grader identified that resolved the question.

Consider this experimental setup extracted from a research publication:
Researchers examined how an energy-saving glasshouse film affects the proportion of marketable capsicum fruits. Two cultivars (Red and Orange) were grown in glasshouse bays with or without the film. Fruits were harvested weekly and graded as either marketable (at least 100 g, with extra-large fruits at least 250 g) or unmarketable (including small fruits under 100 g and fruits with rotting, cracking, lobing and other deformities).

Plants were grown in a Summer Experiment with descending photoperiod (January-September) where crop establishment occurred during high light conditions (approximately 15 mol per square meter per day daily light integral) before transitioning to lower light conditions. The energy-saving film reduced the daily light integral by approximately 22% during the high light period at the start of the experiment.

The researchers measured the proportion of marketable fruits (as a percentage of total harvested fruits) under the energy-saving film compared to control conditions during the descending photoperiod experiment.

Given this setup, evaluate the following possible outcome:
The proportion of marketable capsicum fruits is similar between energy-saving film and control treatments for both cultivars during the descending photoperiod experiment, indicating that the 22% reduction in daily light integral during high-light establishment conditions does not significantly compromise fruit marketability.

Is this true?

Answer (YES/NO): NO